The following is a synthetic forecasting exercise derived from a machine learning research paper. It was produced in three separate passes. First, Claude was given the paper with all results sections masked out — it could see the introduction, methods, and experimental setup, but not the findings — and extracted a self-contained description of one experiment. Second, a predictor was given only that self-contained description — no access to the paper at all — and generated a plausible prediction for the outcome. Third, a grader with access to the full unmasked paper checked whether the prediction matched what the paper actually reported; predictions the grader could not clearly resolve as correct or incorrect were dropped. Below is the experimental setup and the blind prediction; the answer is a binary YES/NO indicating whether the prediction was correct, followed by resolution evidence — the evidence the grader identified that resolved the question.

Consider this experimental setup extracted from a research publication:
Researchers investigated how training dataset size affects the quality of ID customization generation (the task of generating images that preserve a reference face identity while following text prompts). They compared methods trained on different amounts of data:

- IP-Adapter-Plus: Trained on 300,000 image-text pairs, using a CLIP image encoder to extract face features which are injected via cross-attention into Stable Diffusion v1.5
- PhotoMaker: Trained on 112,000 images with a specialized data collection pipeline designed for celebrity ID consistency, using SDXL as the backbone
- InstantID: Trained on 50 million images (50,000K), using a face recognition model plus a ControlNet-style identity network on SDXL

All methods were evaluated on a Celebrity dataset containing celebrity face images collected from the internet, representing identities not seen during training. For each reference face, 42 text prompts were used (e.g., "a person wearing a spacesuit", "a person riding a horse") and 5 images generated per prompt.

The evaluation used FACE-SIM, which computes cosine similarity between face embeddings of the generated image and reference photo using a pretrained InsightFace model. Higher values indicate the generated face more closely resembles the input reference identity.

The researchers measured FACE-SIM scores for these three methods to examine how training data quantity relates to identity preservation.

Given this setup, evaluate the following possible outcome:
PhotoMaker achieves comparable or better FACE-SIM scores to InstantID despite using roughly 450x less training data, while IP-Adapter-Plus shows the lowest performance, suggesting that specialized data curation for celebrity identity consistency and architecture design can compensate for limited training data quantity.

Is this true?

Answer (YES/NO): NO